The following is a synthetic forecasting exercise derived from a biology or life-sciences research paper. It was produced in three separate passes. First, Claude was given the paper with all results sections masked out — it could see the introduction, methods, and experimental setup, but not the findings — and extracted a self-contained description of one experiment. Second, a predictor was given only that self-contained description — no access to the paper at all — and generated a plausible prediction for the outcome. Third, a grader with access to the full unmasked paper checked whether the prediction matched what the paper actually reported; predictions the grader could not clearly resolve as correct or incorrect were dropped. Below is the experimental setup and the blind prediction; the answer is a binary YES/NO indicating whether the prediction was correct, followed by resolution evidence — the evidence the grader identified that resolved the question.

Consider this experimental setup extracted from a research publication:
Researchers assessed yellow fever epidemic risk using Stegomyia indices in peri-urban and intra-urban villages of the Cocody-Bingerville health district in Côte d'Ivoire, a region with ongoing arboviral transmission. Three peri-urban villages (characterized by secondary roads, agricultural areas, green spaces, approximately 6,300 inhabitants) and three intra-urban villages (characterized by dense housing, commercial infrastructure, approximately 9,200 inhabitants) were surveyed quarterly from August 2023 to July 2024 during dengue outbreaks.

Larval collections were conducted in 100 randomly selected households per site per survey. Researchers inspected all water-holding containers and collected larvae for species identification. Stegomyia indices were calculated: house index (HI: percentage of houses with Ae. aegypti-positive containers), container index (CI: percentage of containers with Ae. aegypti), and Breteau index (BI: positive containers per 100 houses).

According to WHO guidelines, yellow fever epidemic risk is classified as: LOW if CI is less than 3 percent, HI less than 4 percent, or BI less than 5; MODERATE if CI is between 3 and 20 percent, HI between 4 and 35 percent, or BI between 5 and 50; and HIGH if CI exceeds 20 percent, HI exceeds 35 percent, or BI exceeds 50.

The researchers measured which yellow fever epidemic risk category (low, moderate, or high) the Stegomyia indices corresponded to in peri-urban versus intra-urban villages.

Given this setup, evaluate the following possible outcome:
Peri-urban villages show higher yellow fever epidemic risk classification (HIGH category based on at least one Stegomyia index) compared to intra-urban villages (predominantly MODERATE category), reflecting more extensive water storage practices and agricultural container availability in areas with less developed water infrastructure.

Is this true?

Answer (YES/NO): NO